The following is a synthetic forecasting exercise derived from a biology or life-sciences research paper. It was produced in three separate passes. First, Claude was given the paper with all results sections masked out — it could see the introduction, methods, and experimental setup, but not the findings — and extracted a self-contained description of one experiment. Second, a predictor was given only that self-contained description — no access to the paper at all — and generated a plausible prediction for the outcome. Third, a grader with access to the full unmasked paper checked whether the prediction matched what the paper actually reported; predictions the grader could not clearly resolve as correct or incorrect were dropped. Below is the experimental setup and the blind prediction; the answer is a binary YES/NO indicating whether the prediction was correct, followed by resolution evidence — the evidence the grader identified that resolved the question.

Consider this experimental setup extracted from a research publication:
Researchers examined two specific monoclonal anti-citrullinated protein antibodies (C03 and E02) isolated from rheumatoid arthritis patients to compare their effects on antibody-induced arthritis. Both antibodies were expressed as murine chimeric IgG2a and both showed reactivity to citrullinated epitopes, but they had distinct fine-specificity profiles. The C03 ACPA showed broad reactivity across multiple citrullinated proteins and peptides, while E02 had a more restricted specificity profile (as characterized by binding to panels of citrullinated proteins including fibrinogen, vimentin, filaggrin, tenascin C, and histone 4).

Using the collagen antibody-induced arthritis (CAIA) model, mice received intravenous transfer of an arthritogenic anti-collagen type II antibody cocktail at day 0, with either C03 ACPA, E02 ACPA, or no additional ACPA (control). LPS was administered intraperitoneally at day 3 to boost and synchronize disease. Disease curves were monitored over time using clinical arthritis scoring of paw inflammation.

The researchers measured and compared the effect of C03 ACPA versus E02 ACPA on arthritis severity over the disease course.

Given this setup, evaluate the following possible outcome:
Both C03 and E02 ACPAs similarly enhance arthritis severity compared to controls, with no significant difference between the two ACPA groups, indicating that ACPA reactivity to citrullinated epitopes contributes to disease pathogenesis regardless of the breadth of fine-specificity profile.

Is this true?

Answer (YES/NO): NO